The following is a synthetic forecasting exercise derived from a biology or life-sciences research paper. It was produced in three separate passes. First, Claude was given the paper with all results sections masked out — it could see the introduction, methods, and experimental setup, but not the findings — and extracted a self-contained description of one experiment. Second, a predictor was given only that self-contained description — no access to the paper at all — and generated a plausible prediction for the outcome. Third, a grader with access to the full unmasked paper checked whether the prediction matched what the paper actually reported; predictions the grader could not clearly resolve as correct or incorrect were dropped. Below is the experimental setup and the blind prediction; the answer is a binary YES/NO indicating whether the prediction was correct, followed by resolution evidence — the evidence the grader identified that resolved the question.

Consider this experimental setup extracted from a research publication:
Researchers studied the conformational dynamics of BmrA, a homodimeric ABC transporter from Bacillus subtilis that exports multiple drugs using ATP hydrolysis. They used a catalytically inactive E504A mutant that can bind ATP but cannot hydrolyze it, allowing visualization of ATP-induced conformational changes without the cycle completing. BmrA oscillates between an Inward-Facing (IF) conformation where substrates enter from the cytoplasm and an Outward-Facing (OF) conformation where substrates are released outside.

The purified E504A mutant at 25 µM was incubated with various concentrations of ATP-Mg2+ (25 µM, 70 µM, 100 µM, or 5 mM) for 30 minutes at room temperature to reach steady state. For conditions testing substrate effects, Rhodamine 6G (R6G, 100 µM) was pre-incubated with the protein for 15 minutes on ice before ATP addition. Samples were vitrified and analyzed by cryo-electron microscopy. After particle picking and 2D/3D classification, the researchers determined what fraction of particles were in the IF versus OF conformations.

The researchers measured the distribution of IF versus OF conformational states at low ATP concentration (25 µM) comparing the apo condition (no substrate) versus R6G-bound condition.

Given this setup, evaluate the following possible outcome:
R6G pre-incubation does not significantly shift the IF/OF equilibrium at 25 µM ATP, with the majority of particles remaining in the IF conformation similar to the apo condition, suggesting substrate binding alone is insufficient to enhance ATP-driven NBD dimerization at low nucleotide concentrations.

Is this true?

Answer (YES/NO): NO